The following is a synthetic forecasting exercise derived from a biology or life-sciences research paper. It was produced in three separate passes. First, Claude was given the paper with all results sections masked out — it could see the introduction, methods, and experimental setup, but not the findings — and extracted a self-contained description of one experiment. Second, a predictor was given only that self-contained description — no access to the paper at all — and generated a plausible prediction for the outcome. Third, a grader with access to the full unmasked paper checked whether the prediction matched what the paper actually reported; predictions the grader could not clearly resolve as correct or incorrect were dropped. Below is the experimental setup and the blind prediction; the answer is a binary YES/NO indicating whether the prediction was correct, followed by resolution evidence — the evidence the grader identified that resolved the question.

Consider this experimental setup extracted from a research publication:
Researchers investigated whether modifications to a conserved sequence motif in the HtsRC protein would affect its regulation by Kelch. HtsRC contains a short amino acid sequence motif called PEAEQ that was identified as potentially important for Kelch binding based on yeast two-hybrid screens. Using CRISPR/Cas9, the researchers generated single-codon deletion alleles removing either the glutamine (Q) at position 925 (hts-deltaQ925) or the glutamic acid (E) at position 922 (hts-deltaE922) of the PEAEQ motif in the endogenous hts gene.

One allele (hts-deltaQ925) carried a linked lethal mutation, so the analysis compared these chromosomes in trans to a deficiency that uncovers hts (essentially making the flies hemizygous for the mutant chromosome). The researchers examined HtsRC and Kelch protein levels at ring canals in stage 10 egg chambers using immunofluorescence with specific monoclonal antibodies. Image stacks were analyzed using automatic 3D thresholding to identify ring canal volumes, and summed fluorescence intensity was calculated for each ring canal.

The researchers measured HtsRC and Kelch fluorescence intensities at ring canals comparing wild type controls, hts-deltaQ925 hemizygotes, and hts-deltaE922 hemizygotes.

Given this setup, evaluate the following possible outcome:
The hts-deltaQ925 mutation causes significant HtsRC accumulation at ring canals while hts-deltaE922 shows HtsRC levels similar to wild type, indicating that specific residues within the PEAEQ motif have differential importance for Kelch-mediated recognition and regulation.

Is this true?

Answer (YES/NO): NO